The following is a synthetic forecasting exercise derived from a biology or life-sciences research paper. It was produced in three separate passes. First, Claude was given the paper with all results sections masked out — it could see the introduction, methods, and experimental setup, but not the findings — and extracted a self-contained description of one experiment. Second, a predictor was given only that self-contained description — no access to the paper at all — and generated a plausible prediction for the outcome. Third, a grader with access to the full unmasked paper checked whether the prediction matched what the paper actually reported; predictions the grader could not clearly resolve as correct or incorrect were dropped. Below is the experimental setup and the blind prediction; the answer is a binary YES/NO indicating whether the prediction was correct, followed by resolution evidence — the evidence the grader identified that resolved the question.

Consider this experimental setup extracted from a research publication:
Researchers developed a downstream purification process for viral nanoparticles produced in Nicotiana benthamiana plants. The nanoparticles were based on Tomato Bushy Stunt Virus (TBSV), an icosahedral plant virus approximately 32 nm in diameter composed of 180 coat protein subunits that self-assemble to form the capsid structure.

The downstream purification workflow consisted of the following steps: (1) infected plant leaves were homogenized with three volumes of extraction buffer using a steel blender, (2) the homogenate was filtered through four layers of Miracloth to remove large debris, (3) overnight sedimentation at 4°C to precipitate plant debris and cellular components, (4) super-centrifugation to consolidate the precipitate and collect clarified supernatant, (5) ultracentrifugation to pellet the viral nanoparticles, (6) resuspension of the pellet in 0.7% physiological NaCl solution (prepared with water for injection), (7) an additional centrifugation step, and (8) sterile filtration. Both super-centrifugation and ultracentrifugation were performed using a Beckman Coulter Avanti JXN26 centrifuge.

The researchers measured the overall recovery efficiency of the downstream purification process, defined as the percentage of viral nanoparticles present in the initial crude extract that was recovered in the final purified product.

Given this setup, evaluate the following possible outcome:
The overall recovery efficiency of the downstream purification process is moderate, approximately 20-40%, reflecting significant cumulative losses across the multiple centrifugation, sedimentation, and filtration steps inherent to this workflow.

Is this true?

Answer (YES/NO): YES